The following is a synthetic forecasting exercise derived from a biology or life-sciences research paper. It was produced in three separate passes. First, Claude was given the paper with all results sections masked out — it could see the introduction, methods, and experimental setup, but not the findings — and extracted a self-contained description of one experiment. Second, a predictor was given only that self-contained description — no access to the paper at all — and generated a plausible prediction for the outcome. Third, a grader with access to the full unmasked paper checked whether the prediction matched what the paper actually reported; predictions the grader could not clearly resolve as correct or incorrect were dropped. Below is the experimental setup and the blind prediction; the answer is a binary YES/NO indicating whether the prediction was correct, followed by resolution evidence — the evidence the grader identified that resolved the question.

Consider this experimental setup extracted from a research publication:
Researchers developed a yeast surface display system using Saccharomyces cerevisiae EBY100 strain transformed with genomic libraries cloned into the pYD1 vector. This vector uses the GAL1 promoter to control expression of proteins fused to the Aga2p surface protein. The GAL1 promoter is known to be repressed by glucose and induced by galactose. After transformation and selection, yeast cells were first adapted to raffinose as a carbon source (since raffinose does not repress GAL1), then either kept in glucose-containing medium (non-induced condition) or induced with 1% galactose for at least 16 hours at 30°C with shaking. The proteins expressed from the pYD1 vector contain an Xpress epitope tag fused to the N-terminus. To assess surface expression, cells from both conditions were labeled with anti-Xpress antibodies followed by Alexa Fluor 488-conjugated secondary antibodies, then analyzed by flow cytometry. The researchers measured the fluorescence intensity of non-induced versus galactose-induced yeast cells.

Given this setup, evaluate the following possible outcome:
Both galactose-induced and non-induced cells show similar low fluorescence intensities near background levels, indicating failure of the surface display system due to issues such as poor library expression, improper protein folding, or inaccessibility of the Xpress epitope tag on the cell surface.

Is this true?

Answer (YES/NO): NO